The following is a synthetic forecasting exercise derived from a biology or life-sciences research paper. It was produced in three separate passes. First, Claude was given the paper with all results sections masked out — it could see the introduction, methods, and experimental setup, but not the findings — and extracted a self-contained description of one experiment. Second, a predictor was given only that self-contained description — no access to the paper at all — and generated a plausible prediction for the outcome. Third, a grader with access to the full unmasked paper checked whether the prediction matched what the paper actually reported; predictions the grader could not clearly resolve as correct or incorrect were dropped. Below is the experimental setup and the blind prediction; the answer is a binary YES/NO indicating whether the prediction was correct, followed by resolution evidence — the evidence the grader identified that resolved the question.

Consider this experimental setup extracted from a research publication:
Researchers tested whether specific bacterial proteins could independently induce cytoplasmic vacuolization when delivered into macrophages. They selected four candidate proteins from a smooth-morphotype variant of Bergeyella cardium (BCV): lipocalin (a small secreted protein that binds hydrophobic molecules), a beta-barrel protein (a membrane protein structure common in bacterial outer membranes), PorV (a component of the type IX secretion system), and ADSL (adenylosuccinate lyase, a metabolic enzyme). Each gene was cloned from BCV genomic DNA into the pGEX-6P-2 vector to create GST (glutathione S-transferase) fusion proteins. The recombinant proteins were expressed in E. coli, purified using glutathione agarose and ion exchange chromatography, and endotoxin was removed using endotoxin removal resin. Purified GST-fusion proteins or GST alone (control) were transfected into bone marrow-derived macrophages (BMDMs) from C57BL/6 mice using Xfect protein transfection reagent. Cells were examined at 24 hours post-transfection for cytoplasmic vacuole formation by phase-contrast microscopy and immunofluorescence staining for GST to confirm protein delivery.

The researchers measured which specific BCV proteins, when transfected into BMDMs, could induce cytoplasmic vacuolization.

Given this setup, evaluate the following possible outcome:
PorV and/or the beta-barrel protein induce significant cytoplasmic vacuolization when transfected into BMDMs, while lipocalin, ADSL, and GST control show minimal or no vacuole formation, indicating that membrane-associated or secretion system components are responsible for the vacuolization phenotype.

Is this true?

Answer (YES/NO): NO